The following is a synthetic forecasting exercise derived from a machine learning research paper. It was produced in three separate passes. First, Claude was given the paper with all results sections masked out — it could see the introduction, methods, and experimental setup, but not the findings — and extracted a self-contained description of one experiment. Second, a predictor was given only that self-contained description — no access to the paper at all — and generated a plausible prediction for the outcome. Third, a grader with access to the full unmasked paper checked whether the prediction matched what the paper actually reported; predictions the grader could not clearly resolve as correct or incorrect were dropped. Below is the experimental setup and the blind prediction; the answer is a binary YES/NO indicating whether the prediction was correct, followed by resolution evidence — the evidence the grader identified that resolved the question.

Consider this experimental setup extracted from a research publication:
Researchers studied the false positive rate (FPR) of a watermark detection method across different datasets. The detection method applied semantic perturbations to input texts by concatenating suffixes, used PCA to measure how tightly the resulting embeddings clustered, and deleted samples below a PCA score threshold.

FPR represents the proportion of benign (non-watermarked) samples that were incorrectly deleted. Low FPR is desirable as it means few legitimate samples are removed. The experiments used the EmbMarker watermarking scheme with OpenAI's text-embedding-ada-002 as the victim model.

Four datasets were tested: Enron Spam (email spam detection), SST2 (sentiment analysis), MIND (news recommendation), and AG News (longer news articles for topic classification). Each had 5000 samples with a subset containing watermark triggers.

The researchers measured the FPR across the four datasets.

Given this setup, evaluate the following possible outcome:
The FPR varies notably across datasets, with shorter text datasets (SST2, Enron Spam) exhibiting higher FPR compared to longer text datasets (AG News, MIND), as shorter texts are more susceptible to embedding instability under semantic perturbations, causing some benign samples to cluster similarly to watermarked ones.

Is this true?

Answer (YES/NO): NO